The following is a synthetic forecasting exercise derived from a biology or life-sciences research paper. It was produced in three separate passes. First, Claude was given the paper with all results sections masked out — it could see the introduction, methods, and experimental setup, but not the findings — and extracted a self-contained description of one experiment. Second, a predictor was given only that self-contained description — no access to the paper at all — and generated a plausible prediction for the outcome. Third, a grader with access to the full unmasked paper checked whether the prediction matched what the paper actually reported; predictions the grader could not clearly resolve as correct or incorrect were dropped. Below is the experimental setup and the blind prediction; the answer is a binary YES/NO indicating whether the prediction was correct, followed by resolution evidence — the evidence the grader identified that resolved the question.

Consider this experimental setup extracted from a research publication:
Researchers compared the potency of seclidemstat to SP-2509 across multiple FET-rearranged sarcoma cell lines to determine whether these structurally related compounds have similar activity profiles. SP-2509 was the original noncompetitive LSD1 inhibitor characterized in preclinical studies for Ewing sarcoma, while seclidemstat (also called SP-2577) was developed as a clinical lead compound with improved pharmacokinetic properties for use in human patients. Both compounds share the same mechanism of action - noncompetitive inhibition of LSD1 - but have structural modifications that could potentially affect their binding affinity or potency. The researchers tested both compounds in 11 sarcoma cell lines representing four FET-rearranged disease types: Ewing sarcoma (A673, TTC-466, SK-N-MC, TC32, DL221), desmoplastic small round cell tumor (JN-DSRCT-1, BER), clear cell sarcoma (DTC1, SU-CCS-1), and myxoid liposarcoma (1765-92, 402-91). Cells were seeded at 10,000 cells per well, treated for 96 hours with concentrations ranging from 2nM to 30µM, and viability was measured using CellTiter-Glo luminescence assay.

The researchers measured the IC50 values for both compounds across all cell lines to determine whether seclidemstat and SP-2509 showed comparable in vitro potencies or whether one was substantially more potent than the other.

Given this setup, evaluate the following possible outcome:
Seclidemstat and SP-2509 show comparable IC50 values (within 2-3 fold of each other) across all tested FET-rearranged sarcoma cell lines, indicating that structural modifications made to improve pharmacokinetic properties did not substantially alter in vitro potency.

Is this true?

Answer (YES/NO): YES